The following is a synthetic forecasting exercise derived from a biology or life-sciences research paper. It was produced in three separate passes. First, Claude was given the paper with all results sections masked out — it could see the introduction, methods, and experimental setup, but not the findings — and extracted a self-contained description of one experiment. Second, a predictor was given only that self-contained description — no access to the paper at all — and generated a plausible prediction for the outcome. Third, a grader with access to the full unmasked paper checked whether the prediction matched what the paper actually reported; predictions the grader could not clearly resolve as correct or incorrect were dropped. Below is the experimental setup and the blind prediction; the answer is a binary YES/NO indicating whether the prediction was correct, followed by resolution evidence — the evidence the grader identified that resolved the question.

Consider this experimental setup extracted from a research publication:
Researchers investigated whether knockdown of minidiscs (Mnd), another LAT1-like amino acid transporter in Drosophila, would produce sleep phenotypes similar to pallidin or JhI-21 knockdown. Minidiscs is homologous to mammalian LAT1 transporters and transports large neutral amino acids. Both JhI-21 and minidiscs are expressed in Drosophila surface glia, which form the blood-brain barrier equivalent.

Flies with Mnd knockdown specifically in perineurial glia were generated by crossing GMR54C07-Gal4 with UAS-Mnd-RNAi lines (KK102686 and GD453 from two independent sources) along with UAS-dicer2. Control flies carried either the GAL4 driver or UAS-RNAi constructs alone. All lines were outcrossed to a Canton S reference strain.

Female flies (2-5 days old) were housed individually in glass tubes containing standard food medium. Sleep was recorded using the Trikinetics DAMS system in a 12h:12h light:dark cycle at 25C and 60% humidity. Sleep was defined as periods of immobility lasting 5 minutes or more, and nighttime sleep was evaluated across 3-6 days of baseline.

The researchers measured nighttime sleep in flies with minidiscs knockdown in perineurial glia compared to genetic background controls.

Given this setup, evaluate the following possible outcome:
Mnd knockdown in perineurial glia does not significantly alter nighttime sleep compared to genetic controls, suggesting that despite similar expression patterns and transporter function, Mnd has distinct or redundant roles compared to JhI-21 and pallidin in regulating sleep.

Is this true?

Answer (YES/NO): NO